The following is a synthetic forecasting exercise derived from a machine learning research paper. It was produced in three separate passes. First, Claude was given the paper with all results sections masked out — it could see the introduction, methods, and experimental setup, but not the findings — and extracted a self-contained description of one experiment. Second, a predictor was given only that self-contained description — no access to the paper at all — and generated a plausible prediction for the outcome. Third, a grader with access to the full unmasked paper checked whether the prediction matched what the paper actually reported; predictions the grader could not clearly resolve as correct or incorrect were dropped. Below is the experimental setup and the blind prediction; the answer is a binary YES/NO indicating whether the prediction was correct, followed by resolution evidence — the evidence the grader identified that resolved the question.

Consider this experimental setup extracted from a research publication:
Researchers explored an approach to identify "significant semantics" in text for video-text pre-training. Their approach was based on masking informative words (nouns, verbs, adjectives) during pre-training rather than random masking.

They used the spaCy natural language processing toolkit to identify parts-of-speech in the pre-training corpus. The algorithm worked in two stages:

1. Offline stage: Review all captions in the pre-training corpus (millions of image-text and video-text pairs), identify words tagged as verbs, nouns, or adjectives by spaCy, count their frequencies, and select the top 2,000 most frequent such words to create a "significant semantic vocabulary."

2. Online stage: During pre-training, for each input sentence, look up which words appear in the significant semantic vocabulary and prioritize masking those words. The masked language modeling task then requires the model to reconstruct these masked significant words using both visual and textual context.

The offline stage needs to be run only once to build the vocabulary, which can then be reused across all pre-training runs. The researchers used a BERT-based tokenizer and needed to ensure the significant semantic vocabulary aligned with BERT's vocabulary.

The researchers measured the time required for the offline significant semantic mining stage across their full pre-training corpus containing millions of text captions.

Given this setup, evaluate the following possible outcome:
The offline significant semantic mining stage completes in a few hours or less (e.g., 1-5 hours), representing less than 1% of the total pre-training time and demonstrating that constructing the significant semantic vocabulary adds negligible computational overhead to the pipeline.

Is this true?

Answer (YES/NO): NO